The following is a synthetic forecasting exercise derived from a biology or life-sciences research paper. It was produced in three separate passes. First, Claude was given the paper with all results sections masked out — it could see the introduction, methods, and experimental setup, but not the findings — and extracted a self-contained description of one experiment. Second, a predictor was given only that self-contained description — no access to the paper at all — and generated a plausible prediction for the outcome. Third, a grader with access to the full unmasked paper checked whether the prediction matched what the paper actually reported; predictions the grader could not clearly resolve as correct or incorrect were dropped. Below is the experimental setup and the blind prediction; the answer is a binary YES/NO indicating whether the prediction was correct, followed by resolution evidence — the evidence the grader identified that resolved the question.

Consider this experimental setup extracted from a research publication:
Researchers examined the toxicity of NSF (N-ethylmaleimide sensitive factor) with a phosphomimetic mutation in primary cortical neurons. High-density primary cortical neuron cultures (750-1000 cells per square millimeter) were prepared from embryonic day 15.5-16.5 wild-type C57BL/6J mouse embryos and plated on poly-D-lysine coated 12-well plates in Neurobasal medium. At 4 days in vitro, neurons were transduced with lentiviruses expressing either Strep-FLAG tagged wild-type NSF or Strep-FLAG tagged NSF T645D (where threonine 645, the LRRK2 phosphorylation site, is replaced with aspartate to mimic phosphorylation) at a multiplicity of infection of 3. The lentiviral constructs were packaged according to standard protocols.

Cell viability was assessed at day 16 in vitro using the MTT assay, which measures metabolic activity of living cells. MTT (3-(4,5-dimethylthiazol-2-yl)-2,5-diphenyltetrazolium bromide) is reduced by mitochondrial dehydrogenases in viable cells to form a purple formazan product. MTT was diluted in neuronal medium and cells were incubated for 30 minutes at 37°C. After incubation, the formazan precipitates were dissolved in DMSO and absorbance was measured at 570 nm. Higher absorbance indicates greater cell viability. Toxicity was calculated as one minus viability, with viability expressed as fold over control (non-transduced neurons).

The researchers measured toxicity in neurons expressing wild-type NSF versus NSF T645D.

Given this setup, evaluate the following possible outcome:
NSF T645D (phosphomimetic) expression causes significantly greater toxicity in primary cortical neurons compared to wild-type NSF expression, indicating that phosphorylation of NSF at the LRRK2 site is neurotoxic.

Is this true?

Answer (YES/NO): YES